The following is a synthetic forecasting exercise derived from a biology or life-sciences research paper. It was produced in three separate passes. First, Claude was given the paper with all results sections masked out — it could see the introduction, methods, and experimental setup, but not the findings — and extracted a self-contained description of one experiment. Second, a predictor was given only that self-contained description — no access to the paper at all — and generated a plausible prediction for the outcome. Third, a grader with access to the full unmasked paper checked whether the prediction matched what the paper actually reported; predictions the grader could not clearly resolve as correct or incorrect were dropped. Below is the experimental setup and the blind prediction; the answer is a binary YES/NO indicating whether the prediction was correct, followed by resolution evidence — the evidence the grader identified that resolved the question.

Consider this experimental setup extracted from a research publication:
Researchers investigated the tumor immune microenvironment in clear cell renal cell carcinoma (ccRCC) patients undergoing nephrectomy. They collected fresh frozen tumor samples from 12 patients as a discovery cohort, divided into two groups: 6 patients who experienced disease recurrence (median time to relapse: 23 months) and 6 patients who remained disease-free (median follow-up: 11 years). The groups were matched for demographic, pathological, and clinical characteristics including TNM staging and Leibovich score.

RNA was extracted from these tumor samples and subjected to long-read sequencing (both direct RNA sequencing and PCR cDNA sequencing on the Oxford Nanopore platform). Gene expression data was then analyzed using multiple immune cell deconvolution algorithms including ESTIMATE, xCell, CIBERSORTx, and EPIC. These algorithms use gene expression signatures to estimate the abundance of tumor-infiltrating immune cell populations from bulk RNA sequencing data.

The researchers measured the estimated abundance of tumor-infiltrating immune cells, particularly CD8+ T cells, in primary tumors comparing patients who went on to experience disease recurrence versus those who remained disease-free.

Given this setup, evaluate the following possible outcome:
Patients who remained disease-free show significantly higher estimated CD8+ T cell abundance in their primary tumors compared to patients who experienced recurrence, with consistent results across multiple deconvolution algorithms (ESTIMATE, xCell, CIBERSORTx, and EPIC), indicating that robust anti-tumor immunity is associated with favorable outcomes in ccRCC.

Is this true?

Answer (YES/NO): YES